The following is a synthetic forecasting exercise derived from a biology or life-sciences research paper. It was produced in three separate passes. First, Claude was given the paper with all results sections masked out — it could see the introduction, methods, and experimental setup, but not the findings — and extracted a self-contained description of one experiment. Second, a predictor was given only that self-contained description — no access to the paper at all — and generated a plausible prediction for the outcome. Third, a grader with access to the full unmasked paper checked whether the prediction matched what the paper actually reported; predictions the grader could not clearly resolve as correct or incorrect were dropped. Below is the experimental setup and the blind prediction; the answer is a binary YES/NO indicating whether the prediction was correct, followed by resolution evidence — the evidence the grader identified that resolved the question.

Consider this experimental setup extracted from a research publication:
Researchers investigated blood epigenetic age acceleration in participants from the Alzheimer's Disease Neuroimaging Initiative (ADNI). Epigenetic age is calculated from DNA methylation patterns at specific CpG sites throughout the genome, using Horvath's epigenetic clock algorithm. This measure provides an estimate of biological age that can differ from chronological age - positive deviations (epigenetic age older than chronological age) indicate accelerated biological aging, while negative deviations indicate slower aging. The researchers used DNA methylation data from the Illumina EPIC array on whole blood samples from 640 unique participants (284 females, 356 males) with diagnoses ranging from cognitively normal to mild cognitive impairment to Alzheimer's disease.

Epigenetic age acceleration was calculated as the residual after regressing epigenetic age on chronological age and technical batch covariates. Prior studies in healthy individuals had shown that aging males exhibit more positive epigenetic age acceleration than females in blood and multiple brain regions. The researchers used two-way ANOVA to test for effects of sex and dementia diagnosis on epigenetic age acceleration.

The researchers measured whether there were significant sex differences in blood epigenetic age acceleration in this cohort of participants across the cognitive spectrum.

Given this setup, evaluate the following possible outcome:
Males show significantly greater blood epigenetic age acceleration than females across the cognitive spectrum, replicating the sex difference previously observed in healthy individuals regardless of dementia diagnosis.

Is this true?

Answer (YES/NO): NO